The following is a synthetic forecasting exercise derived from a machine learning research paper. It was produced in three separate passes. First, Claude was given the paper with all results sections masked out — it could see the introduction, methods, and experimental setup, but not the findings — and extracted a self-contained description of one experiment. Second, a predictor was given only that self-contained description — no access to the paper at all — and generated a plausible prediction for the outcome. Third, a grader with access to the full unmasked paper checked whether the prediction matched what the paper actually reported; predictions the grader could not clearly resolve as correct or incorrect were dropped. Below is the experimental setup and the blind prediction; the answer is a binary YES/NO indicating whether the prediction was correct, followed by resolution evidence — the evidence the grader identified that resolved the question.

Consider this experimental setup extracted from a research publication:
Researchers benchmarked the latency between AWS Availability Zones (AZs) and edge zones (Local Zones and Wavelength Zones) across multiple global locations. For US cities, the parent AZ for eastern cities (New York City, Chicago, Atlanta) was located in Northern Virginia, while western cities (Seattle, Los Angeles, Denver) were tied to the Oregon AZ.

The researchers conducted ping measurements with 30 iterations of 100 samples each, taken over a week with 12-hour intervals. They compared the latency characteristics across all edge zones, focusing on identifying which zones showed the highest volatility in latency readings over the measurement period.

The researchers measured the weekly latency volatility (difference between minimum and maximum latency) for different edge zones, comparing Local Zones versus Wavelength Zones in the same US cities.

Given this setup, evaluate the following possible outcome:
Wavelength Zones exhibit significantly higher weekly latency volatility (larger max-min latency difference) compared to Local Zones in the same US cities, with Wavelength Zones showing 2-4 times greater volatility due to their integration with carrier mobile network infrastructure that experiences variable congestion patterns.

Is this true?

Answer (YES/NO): YES